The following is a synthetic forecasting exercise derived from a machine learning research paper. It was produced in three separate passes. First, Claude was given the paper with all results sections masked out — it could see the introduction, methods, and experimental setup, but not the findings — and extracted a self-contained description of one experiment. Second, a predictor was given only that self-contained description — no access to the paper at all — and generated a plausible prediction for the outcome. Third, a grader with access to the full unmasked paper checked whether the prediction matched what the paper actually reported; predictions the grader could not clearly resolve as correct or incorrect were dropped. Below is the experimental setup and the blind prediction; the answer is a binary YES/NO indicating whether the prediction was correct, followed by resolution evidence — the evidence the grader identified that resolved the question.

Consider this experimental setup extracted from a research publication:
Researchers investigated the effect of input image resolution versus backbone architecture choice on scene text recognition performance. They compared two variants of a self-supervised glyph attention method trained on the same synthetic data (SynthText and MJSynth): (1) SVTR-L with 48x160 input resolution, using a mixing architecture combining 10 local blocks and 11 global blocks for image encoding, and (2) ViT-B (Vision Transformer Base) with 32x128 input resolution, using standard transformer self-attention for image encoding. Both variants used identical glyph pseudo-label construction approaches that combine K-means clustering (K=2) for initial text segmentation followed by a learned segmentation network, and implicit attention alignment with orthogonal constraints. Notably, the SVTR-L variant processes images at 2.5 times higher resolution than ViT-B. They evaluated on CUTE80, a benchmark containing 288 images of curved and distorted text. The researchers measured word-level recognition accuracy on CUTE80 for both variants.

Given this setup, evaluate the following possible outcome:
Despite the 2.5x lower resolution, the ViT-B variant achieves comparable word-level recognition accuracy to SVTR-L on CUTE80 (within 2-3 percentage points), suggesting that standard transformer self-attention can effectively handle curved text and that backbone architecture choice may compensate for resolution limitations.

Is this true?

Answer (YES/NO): YES